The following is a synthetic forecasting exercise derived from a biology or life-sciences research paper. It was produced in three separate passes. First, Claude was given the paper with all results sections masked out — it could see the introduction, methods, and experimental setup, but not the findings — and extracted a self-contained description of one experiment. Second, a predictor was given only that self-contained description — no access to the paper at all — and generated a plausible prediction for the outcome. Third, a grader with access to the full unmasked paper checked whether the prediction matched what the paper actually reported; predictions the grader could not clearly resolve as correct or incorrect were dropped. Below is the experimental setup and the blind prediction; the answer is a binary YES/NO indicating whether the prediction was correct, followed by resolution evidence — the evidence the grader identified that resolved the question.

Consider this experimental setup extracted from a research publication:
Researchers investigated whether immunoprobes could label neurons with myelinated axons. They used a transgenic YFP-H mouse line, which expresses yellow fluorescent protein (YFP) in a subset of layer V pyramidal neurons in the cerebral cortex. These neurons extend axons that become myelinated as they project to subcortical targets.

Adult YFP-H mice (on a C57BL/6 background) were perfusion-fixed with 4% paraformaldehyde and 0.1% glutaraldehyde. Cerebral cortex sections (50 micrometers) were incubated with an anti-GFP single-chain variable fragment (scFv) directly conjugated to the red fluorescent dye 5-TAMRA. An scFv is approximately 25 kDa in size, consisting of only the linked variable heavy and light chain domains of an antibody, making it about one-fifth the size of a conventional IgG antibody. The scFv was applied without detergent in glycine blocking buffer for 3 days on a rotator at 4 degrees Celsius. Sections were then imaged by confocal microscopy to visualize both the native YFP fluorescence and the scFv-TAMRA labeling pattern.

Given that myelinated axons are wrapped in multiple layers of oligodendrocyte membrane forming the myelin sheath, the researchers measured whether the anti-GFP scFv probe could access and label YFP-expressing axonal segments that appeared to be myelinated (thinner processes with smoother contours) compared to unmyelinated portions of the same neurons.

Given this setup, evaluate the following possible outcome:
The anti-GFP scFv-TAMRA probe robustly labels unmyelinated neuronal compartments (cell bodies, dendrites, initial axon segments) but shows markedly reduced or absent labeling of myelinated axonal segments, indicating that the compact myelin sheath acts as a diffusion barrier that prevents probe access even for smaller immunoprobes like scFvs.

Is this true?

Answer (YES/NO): NO